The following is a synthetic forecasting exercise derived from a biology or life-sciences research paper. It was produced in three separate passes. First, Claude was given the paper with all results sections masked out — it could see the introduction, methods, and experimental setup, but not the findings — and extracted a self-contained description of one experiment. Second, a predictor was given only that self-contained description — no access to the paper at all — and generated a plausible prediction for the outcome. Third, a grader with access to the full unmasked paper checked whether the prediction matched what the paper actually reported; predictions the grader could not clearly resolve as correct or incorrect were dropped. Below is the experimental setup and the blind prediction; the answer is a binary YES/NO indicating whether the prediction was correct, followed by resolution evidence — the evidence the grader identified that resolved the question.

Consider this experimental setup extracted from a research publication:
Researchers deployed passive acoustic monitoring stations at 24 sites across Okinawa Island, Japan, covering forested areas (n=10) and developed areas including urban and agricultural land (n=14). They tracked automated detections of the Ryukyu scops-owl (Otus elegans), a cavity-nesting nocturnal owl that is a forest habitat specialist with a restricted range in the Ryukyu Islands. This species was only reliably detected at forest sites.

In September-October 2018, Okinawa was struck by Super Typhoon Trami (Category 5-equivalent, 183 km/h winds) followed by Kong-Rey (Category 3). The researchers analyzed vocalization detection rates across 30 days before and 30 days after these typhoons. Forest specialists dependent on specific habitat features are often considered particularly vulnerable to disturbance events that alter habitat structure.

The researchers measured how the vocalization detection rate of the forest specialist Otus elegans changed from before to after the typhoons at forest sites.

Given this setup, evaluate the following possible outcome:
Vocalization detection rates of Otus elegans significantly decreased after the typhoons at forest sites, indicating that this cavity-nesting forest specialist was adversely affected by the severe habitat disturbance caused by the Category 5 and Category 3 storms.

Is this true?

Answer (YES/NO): NO